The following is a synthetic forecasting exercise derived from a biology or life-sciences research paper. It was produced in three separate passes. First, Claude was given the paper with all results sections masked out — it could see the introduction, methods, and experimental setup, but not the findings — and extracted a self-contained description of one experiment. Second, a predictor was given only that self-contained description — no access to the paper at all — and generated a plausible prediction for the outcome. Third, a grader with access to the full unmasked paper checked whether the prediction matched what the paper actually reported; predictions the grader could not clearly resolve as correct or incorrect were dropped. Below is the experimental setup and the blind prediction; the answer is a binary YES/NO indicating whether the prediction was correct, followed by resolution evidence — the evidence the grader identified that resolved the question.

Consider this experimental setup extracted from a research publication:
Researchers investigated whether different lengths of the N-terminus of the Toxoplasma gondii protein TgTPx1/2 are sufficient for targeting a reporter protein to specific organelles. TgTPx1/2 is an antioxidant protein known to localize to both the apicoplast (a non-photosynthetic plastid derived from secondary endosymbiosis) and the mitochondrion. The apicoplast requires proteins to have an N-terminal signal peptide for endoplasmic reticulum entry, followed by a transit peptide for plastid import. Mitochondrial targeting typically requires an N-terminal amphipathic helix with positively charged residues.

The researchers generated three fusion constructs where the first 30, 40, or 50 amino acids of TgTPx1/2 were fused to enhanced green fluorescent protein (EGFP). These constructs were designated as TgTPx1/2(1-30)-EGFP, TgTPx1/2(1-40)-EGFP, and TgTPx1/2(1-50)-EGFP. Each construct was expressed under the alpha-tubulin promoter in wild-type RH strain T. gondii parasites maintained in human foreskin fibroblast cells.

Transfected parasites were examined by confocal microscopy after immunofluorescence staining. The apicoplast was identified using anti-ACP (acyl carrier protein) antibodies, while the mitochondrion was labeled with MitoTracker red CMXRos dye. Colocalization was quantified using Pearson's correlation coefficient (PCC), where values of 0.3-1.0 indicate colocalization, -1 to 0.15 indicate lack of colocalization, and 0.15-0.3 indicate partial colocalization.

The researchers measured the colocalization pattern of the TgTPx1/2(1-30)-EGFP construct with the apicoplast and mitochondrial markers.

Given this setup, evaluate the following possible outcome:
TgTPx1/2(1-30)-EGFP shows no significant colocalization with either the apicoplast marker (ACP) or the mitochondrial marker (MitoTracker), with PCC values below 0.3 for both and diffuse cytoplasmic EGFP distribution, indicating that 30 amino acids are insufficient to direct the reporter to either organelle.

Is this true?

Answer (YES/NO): NO